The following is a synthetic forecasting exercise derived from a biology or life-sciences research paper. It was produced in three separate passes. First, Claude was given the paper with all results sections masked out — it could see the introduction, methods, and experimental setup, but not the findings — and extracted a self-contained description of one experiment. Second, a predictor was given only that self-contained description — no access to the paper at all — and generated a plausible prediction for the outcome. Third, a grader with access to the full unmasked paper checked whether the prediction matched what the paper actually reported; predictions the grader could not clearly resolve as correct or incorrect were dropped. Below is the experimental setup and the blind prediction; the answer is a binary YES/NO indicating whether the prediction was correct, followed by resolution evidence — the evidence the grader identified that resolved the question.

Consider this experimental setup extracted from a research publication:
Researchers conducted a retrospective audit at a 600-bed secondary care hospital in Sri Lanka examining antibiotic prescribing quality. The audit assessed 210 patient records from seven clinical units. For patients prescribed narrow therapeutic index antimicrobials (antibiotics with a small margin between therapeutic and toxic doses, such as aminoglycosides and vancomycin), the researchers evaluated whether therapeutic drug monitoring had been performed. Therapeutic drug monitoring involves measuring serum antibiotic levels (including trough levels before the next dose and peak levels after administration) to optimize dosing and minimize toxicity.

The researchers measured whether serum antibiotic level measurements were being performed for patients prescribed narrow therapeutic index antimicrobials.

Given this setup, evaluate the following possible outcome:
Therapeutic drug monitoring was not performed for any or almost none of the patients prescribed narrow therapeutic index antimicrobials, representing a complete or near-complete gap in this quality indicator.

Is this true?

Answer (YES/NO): YES